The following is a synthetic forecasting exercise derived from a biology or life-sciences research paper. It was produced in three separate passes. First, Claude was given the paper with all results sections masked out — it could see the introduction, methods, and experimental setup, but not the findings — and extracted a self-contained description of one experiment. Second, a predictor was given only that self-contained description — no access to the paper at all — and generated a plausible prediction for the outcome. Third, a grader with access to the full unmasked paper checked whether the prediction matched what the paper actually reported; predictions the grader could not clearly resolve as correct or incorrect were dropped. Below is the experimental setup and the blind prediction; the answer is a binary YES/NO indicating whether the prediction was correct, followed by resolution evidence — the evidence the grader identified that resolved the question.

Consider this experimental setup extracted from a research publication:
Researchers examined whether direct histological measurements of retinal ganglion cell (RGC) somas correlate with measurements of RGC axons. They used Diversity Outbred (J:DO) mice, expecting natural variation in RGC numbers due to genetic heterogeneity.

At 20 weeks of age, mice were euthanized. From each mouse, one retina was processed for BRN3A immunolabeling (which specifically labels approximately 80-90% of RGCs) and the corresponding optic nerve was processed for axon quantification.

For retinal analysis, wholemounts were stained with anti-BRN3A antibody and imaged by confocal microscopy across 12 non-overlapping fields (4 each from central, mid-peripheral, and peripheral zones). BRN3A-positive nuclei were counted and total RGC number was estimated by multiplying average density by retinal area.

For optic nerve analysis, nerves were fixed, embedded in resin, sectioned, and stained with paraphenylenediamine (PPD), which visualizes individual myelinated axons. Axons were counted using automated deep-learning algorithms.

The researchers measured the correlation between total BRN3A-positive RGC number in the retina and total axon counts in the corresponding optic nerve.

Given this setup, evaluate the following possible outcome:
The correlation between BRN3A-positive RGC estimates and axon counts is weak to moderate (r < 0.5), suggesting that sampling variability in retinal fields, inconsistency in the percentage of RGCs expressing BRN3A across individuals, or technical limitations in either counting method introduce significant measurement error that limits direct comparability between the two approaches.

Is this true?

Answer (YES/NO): YES